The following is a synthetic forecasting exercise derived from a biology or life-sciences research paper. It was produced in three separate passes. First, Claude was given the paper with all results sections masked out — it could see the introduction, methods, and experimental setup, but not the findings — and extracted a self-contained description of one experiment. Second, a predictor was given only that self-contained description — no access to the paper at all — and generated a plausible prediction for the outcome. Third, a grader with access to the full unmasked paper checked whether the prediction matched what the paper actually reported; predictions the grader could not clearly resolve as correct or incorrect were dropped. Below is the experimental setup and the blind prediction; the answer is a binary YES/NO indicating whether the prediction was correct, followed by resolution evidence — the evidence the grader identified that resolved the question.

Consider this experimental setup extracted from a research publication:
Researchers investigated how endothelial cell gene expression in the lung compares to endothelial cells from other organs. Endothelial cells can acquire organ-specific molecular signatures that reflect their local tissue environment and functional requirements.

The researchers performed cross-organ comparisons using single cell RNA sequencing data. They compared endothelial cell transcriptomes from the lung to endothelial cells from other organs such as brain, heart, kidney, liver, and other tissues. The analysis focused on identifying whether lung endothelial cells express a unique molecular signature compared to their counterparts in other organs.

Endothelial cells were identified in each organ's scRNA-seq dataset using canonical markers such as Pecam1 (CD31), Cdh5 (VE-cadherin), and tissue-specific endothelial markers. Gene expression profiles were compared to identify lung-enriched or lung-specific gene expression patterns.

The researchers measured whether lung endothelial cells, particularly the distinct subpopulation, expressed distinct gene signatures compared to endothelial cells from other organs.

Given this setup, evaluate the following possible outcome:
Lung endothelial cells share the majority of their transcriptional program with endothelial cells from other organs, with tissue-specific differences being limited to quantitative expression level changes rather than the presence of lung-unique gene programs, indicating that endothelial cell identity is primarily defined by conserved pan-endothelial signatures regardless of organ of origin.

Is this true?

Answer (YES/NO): NO